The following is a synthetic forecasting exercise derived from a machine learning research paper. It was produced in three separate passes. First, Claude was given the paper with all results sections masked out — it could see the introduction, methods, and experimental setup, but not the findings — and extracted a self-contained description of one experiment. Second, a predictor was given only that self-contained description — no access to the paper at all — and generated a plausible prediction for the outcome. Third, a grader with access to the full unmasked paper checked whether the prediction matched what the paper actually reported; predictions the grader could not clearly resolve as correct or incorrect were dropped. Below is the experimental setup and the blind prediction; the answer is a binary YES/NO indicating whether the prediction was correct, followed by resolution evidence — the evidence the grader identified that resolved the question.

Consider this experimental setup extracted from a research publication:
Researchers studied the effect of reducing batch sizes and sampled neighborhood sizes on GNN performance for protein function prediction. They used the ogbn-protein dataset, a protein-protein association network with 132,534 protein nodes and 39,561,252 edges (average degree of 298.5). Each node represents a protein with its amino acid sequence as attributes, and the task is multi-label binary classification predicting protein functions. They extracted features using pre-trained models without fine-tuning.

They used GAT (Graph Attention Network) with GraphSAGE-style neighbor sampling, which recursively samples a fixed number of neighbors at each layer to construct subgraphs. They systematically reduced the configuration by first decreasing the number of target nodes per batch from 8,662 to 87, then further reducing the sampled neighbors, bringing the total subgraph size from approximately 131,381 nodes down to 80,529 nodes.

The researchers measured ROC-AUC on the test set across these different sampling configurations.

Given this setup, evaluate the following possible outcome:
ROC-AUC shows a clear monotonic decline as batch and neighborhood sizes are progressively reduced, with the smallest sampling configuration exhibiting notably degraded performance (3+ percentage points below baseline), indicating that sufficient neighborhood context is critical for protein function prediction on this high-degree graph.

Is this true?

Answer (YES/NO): YES